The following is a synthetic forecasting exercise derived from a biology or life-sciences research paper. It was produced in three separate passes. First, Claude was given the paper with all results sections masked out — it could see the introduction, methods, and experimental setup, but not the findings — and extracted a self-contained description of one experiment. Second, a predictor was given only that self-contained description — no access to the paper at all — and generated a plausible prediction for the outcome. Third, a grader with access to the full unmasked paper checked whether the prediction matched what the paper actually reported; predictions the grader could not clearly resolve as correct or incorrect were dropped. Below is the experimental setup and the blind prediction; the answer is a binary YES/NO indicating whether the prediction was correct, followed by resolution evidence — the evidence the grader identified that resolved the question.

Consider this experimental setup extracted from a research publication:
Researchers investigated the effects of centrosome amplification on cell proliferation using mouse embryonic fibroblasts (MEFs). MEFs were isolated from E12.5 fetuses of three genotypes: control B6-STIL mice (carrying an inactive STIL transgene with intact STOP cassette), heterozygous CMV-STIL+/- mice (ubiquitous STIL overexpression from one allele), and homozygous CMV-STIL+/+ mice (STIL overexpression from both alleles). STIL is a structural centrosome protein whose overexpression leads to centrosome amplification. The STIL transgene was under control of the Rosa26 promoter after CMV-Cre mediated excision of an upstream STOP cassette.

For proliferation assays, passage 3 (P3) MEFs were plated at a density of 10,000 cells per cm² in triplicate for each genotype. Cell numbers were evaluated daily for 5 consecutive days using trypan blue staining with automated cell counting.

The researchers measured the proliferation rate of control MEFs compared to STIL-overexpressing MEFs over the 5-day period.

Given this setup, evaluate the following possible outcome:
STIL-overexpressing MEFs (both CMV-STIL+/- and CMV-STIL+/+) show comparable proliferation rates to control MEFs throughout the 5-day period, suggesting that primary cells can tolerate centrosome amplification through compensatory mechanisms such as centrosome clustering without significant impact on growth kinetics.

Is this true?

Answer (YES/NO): NO